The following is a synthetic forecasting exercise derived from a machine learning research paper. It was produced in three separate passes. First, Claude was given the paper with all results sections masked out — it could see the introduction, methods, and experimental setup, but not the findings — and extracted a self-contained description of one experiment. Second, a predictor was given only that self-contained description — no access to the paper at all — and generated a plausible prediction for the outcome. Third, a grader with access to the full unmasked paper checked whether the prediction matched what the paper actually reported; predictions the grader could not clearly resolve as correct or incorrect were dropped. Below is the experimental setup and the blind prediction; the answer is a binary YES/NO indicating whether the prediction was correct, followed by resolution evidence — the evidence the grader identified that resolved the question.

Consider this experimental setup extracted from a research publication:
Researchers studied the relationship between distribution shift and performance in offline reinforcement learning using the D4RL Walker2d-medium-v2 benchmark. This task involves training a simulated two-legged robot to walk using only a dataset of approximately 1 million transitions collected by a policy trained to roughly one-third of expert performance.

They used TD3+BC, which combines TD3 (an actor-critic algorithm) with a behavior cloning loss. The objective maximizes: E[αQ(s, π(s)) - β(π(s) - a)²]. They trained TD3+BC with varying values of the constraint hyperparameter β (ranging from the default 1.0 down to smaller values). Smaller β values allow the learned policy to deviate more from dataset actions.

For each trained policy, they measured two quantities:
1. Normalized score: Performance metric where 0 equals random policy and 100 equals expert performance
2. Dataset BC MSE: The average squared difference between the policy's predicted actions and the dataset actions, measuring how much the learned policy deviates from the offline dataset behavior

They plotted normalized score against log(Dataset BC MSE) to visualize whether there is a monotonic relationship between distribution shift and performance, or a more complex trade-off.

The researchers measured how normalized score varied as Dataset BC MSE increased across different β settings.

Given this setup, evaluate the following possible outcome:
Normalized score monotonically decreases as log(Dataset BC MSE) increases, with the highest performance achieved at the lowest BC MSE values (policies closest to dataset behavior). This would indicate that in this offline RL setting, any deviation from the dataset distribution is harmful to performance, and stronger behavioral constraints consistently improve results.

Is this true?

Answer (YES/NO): NO